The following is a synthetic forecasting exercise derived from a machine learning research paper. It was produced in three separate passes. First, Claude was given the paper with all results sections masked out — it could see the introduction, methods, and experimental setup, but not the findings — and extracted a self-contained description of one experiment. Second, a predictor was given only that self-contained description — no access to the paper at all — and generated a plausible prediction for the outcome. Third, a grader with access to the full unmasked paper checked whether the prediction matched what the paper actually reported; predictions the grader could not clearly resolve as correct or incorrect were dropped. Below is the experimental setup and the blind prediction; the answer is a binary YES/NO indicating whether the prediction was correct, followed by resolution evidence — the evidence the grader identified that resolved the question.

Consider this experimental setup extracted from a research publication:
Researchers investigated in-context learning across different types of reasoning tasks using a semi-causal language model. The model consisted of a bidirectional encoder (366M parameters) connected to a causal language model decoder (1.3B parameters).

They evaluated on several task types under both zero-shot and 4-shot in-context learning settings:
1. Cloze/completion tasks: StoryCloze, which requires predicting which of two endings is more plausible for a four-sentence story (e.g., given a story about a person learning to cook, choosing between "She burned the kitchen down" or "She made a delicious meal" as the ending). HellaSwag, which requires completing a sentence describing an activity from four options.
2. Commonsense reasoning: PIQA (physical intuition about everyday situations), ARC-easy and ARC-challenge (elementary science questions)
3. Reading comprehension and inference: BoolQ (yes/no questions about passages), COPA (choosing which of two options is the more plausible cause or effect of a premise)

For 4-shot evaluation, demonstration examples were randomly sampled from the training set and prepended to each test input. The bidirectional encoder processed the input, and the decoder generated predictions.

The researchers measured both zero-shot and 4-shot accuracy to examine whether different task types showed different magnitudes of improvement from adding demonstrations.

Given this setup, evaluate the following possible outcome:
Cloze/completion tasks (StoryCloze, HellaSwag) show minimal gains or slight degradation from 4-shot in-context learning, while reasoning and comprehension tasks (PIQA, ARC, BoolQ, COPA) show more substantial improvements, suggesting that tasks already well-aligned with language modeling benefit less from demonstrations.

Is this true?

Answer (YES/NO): NO